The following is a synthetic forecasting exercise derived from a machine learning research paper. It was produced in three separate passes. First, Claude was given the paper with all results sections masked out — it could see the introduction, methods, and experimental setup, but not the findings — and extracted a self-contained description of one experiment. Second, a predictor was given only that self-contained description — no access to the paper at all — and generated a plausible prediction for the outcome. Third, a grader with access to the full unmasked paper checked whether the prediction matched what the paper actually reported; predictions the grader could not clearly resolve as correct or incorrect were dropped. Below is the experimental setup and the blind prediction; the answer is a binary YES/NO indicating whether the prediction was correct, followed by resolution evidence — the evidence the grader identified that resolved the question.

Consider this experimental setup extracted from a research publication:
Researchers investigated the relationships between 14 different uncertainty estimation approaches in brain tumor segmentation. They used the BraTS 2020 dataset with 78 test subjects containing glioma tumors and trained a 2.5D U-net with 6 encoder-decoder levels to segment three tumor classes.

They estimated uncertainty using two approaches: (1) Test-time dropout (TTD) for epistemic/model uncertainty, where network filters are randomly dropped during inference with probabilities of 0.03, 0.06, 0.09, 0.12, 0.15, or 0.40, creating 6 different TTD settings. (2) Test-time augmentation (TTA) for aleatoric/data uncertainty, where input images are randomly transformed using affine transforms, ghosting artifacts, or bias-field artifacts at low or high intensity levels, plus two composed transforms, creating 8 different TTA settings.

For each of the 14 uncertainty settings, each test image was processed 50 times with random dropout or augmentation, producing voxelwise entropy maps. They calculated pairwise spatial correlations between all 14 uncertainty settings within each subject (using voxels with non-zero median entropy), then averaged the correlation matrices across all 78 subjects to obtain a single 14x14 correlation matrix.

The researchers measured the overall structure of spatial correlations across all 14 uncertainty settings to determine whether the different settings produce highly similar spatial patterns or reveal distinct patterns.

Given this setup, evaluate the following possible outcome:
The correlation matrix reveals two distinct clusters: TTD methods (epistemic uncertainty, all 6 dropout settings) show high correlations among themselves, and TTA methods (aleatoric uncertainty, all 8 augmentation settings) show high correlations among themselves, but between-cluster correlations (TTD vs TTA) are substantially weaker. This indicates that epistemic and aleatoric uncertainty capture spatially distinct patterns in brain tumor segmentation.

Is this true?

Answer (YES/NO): NO